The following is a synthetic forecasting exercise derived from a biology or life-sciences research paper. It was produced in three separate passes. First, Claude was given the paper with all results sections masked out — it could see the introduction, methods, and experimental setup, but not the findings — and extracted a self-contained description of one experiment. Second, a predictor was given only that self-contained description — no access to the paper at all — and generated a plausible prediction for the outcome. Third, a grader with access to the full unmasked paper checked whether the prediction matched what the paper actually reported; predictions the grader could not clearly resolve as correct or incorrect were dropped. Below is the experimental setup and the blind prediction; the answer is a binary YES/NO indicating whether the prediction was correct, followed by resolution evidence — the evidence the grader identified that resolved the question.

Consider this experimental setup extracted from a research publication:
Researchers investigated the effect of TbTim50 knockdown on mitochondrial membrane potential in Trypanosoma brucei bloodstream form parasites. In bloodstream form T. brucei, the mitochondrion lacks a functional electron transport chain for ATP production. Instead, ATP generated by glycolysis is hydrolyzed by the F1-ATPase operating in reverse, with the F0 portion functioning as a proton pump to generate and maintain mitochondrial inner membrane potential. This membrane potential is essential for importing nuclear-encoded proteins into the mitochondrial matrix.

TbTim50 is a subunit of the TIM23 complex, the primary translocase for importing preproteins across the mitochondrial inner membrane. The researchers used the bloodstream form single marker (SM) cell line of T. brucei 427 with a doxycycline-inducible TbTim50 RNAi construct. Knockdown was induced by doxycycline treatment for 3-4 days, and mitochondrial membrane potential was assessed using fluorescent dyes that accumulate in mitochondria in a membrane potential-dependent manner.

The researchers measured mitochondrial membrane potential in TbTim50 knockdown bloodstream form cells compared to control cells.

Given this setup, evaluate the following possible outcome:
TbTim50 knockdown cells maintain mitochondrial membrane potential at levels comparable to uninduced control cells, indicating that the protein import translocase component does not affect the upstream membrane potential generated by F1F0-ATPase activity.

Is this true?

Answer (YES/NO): NO